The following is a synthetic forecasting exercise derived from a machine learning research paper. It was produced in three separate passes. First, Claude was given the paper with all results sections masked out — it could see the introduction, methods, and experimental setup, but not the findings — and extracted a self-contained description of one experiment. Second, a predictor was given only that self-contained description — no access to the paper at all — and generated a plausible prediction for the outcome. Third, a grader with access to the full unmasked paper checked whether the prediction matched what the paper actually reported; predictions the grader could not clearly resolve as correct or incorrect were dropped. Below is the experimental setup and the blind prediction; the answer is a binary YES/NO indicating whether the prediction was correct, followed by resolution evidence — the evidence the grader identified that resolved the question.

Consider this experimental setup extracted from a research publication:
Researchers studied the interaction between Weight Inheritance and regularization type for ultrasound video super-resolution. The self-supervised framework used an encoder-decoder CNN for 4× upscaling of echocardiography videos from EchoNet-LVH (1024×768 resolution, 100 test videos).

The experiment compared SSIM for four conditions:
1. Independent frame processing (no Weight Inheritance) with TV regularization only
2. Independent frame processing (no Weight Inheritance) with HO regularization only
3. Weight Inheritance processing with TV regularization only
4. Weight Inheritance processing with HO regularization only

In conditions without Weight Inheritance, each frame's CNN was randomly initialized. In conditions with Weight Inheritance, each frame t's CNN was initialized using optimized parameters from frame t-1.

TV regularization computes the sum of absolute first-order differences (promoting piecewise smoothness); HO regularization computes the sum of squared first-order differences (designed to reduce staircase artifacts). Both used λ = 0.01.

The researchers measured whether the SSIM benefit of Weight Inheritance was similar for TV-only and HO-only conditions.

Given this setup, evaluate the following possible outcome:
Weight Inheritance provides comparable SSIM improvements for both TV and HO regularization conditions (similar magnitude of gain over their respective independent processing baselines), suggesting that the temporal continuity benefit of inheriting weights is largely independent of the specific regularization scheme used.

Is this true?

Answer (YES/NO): NO